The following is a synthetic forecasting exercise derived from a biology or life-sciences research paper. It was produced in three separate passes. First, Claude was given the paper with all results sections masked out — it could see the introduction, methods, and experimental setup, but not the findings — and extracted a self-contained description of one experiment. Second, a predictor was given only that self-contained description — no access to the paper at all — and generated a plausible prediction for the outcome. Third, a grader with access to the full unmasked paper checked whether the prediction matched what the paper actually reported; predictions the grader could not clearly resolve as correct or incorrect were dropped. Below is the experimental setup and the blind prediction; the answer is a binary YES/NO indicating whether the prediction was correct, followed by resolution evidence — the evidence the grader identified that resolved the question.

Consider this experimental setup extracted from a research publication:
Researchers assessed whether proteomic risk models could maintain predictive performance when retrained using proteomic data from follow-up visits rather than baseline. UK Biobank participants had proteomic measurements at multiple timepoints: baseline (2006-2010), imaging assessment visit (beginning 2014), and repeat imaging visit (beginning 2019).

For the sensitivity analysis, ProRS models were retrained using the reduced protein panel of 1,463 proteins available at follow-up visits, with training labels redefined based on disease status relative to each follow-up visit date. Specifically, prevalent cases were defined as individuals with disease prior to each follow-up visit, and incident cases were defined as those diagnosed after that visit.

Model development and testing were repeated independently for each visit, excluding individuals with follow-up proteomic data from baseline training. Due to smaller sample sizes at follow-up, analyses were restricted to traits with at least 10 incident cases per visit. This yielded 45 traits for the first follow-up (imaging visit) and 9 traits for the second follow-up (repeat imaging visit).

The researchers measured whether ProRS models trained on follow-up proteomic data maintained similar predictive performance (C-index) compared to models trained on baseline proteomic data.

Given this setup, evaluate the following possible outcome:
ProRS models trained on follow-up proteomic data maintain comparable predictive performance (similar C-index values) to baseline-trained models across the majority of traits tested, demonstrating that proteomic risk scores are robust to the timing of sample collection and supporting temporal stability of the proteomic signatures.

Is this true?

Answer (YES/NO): YES